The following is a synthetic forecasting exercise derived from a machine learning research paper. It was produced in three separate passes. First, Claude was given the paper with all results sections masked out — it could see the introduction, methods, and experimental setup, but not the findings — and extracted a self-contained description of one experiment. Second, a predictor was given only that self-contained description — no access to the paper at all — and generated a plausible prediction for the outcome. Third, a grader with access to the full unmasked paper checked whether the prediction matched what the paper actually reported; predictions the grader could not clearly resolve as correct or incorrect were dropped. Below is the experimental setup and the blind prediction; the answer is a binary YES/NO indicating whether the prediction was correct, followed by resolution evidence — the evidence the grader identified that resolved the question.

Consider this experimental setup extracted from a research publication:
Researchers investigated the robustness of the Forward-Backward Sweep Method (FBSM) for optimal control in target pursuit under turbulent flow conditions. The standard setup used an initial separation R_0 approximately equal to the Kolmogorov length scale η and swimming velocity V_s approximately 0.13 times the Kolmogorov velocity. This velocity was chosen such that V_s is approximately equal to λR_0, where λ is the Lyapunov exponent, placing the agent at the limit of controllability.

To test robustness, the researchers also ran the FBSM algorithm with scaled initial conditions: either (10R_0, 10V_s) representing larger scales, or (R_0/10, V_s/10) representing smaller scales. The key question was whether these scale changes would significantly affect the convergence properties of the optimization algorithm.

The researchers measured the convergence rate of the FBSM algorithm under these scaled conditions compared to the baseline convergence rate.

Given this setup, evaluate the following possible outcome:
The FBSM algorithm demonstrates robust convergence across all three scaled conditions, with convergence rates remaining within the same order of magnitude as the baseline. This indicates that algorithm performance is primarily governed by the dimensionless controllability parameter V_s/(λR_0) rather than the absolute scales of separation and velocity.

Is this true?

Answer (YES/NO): YES